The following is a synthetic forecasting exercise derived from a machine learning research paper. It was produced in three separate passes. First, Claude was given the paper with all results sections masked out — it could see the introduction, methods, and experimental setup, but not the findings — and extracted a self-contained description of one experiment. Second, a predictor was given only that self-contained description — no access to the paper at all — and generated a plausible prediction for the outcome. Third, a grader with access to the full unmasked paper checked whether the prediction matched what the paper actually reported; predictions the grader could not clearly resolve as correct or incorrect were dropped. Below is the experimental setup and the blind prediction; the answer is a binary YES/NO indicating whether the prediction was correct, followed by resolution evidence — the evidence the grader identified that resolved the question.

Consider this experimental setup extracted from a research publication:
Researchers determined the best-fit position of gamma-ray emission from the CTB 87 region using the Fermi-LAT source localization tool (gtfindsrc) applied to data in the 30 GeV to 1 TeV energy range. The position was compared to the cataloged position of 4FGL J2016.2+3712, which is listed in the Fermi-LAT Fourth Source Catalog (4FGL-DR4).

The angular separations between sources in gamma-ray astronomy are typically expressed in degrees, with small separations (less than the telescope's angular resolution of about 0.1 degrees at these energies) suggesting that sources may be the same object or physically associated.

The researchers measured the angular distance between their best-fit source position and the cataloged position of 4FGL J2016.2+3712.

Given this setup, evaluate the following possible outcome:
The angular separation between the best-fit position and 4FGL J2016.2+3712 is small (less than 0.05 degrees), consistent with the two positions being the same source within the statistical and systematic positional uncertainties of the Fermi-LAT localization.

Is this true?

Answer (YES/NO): YES